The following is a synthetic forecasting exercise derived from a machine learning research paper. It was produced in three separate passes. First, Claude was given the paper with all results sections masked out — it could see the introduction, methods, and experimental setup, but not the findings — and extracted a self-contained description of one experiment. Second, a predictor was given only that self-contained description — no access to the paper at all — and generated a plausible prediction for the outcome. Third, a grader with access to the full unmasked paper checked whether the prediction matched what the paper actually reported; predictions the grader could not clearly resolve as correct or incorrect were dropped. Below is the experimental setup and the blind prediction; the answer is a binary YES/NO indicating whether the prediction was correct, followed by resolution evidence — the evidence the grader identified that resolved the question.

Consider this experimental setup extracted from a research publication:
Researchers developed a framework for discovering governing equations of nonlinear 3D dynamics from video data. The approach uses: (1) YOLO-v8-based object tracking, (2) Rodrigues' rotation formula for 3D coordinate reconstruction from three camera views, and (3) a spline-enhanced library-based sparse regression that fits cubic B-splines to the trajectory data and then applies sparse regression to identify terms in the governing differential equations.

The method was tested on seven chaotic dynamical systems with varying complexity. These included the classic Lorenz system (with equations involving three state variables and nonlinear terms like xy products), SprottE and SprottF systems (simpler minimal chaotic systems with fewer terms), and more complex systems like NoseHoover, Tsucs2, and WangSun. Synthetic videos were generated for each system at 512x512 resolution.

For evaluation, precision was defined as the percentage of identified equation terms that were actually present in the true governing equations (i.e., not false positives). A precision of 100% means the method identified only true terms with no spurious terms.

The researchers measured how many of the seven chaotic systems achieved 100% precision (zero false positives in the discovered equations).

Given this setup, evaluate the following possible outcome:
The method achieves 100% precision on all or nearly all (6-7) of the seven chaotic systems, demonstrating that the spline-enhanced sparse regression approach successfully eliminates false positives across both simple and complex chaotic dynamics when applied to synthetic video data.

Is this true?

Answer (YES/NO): NO